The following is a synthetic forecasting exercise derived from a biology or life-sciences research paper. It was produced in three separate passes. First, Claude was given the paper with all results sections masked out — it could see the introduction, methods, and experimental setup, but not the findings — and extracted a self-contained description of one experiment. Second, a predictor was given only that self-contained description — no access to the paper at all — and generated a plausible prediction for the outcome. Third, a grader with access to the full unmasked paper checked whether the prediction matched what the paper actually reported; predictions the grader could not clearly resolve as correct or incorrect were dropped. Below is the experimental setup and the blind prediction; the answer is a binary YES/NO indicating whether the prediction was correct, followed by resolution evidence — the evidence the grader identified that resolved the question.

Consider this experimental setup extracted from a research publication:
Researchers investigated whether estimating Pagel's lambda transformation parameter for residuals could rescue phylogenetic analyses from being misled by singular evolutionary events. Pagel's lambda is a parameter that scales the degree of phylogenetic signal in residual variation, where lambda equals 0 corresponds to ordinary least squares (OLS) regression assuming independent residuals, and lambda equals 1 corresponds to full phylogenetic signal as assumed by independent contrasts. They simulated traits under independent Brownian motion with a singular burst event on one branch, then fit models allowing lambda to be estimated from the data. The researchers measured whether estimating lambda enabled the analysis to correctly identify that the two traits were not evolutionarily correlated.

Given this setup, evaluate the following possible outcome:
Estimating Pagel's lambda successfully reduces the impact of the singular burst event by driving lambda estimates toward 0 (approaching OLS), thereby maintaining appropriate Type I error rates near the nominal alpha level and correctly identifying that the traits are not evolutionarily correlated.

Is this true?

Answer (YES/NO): NO